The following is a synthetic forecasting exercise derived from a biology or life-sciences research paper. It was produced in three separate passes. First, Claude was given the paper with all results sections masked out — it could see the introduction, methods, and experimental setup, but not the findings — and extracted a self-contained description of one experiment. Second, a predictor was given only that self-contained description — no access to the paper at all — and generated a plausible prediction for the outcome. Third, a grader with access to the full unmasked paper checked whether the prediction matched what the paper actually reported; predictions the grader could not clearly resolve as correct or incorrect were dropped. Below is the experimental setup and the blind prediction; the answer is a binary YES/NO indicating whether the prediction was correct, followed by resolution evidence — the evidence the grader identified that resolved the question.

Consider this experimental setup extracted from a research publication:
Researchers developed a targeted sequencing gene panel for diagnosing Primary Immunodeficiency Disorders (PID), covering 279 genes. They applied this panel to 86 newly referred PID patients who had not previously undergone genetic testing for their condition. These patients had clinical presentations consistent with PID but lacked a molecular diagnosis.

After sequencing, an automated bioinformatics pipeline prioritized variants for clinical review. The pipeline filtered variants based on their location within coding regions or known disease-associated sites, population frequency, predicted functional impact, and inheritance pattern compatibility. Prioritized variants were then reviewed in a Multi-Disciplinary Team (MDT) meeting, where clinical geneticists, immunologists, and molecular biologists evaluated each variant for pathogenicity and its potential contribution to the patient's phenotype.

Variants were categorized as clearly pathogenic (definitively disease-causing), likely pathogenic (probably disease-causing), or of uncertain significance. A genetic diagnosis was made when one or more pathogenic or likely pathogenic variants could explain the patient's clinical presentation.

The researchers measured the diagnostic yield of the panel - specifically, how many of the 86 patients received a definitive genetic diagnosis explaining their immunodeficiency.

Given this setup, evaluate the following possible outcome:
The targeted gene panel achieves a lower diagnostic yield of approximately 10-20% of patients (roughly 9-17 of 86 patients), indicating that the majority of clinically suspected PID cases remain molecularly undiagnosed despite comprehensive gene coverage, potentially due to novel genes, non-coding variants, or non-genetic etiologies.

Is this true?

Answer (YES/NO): YES